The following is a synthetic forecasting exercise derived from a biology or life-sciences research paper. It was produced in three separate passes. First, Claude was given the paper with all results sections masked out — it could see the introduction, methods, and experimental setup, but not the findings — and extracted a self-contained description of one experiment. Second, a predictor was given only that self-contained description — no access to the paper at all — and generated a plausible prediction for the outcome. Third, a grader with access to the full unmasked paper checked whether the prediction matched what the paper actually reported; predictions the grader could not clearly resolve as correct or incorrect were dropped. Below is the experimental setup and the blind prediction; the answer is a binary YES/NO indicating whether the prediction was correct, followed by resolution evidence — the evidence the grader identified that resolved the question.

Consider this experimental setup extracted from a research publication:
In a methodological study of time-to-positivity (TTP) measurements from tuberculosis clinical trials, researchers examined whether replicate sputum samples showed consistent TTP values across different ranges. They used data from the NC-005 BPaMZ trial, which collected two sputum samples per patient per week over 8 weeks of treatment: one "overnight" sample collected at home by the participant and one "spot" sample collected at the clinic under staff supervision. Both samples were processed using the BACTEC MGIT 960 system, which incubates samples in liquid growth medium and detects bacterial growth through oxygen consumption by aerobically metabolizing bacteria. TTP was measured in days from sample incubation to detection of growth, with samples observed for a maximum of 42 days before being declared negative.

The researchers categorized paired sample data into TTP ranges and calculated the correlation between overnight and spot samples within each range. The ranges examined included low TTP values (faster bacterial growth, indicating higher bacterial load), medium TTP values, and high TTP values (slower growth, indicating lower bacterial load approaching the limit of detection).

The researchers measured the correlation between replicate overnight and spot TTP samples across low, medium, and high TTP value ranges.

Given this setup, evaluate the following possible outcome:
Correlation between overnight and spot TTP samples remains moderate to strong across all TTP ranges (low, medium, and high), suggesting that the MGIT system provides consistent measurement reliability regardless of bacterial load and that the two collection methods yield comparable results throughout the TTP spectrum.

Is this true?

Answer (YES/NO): NO